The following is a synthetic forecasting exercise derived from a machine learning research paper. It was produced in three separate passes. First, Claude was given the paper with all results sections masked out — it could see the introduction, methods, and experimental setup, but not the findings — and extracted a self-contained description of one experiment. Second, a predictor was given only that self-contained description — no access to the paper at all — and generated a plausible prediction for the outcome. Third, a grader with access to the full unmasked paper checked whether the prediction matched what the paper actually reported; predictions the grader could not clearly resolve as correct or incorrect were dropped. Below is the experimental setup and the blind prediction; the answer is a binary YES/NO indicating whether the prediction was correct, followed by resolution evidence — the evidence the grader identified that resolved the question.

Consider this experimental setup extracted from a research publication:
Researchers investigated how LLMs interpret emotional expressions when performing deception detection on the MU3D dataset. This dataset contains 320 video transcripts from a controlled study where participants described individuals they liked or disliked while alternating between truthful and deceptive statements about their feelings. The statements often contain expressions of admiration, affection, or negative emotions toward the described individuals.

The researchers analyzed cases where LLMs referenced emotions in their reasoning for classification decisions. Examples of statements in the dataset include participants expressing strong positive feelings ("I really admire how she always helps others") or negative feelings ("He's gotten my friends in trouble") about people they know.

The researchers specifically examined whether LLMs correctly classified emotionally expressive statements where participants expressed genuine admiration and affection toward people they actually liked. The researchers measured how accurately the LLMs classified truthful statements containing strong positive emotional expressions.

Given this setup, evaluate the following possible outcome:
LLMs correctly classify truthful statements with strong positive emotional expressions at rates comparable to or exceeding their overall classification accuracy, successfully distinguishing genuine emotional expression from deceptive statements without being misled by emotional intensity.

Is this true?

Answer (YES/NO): NO